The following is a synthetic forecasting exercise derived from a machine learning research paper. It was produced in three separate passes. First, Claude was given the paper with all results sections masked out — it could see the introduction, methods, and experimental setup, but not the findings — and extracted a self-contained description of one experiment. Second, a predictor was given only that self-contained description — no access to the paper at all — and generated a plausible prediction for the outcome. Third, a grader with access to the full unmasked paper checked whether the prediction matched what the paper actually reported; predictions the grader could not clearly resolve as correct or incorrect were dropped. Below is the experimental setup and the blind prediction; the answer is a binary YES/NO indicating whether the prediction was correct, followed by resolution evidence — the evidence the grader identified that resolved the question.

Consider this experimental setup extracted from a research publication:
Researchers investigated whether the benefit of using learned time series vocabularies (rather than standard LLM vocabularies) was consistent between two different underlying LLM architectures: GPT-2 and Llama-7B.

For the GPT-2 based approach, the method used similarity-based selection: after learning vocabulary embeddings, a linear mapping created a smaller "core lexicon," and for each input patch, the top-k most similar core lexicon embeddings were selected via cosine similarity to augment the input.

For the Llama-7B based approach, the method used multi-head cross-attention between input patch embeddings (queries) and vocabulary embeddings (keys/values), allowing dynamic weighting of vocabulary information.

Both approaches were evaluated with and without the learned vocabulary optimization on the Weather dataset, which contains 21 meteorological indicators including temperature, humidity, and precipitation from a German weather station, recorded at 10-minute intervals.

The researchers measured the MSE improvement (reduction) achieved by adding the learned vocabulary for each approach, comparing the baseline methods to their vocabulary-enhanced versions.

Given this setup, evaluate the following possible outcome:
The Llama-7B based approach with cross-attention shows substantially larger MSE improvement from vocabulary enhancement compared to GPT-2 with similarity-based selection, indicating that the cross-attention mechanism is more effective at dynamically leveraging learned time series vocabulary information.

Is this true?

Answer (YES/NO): NO